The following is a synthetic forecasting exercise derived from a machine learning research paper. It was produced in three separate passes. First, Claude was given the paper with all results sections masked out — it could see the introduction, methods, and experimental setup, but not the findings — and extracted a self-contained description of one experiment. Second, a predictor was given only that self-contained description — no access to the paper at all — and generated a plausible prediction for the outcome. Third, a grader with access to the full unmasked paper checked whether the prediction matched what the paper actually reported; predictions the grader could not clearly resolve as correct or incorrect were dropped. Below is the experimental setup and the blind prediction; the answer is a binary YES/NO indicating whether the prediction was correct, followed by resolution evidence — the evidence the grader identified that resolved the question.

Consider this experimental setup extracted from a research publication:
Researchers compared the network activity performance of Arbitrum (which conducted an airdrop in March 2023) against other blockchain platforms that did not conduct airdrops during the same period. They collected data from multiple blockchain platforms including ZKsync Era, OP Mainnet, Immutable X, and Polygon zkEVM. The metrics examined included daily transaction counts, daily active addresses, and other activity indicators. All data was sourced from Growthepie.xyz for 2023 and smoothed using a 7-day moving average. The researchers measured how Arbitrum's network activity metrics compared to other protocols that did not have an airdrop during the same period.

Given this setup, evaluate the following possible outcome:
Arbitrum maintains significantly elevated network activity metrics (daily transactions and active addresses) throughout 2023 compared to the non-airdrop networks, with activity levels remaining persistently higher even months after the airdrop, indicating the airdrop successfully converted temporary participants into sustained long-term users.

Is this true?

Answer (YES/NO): NO